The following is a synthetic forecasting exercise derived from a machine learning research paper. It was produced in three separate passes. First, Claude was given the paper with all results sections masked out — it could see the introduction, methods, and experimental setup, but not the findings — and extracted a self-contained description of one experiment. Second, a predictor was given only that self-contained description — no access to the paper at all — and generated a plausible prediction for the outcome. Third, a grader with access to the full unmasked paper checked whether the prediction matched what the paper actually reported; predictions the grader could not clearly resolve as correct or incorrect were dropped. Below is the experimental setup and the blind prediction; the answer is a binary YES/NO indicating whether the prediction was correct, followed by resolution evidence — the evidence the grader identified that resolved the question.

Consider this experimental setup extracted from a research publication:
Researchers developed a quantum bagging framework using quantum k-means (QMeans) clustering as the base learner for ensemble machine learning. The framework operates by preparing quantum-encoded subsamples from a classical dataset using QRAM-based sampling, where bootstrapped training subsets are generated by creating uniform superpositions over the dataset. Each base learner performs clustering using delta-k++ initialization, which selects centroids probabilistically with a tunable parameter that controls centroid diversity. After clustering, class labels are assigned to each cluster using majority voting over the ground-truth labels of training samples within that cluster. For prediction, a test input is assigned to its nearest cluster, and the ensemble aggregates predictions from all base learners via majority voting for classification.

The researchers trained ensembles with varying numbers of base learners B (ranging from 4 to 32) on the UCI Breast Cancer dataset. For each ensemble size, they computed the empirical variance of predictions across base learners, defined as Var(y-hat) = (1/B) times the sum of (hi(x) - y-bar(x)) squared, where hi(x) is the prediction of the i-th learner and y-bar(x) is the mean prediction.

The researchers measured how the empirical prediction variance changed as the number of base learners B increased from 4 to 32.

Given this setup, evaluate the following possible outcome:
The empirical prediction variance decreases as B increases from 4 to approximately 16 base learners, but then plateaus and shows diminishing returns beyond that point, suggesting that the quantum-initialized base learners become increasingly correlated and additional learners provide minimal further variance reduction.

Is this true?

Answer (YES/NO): NO